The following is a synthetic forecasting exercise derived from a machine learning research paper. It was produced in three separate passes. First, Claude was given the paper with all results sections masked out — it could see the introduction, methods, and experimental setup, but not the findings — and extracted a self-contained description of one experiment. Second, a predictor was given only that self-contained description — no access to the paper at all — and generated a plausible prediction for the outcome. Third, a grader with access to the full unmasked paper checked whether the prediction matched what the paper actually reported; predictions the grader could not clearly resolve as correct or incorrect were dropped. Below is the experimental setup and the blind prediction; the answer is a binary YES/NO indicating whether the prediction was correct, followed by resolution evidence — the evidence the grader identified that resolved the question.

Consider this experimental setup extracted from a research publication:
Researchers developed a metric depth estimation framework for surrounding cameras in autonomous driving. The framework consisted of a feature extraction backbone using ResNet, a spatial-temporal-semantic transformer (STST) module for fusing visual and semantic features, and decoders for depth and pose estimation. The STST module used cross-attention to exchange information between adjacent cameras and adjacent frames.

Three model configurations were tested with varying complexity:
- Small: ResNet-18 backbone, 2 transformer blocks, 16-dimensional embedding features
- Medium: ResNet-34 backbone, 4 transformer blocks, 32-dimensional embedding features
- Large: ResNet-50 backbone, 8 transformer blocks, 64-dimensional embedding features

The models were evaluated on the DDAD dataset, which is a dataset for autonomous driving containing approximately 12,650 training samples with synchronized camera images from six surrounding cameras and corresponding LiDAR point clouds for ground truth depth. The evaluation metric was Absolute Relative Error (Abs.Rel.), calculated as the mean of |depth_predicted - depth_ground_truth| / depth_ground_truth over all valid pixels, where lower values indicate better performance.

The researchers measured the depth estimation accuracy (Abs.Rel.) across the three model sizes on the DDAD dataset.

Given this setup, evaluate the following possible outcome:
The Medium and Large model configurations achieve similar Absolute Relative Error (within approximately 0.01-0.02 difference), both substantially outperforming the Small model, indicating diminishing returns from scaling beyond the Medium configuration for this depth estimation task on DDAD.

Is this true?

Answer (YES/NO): NO